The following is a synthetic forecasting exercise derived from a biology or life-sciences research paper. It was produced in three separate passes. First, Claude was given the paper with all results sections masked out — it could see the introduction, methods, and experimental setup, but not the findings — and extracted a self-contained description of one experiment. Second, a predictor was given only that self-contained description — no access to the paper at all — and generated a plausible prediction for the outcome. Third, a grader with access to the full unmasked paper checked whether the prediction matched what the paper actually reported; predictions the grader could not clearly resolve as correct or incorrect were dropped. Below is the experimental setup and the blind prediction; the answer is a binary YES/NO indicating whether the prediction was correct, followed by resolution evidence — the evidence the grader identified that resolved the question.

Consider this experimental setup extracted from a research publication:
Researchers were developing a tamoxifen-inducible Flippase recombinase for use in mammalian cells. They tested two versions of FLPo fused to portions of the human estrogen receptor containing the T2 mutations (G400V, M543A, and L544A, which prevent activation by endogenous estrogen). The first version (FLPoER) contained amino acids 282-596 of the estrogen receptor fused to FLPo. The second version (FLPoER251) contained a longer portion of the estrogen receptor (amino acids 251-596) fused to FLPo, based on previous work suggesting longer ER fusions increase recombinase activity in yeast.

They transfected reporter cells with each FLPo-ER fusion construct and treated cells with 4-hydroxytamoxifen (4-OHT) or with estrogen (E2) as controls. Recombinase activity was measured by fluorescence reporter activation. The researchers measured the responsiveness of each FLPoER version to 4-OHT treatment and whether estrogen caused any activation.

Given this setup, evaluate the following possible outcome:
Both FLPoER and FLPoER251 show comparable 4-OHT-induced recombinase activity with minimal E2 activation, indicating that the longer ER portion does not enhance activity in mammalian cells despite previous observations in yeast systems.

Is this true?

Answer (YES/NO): NO